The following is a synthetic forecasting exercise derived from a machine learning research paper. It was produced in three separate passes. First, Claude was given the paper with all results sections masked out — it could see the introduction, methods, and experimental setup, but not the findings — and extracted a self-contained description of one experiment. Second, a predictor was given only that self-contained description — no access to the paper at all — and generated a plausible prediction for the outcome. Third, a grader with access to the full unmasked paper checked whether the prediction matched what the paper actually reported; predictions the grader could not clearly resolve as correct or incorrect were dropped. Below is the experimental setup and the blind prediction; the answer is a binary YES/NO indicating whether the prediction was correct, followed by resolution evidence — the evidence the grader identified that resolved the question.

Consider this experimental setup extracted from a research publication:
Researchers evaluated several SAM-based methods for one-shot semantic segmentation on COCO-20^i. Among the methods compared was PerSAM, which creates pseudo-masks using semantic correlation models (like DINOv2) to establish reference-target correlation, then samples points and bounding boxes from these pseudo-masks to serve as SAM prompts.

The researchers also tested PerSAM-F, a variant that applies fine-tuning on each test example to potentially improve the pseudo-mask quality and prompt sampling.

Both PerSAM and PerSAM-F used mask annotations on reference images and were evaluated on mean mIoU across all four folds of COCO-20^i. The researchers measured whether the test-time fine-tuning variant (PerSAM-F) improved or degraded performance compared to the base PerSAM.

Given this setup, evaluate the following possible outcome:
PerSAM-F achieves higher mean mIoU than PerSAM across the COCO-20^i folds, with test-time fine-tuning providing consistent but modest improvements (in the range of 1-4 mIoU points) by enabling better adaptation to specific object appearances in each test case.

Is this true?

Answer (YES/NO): NO